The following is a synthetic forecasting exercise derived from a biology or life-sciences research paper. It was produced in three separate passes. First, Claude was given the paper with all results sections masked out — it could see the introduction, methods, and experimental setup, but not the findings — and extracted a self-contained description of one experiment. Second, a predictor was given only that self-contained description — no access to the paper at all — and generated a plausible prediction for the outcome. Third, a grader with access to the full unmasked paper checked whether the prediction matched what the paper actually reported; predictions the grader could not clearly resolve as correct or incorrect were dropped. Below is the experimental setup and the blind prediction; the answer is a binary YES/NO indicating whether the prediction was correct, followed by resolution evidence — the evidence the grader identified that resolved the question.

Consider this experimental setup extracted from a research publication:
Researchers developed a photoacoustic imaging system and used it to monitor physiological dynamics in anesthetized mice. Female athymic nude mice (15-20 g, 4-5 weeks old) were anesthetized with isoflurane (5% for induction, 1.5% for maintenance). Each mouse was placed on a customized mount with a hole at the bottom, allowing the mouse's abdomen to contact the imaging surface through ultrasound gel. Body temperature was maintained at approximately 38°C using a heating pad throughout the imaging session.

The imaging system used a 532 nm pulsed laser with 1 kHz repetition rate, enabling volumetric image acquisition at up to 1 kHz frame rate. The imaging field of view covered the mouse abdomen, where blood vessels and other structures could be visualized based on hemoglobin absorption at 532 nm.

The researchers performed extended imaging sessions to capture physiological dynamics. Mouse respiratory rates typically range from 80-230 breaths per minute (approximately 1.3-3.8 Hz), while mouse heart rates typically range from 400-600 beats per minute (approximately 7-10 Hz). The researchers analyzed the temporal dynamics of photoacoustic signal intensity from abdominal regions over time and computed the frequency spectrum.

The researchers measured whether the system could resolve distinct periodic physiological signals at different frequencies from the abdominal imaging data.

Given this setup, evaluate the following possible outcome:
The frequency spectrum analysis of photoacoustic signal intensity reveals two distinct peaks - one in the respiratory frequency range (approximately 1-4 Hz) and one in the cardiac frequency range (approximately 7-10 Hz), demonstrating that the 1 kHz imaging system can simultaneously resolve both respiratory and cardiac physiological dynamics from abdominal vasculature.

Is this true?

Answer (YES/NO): NO